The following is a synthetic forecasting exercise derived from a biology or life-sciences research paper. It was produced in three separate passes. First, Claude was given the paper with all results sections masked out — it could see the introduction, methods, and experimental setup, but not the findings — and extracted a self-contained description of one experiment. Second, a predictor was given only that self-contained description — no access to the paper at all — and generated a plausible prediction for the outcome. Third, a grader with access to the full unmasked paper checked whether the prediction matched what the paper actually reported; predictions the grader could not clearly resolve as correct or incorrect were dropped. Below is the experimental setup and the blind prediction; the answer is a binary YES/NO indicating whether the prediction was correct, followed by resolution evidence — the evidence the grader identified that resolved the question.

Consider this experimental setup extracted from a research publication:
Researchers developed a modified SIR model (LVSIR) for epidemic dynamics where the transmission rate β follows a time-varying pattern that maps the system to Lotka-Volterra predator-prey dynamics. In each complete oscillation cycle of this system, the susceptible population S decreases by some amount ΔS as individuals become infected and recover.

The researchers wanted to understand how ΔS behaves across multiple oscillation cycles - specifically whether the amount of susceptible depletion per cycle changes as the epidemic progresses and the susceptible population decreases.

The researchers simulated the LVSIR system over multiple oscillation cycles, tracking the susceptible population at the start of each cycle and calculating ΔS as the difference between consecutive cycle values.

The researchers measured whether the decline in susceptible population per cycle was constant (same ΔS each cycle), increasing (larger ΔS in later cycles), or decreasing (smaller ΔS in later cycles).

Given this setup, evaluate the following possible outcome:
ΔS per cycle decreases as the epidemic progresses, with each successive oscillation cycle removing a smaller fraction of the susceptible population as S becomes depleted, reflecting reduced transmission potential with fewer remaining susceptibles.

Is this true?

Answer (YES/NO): NO